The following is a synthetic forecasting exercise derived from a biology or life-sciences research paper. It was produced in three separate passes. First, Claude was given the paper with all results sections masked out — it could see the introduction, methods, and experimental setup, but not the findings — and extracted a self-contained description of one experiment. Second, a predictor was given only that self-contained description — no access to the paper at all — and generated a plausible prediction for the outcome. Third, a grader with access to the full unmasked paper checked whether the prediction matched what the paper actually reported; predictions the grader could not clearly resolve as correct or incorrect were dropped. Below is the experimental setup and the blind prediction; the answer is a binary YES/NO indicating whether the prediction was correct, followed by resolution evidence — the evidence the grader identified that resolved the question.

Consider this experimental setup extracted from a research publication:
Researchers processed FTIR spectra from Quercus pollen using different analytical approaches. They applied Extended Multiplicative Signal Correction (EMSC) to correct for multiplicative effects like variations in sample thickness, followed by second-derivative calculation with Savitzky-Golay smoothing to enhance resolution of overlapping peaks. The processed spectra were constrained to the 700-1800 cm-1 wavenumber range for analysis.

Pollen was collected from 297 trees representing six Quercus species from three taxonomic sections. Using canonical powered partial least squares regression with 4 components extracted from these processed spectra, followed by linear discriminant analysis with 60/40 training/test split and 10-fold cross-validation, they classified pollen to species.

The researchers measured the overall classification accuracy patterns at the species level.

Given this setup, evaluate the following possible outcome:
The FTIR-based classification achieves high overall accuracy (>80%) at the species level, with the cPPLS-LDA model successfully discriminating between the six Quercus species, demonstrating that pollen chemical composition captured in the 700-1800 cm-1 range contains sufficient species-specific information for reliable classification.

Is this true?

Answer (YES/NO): NO